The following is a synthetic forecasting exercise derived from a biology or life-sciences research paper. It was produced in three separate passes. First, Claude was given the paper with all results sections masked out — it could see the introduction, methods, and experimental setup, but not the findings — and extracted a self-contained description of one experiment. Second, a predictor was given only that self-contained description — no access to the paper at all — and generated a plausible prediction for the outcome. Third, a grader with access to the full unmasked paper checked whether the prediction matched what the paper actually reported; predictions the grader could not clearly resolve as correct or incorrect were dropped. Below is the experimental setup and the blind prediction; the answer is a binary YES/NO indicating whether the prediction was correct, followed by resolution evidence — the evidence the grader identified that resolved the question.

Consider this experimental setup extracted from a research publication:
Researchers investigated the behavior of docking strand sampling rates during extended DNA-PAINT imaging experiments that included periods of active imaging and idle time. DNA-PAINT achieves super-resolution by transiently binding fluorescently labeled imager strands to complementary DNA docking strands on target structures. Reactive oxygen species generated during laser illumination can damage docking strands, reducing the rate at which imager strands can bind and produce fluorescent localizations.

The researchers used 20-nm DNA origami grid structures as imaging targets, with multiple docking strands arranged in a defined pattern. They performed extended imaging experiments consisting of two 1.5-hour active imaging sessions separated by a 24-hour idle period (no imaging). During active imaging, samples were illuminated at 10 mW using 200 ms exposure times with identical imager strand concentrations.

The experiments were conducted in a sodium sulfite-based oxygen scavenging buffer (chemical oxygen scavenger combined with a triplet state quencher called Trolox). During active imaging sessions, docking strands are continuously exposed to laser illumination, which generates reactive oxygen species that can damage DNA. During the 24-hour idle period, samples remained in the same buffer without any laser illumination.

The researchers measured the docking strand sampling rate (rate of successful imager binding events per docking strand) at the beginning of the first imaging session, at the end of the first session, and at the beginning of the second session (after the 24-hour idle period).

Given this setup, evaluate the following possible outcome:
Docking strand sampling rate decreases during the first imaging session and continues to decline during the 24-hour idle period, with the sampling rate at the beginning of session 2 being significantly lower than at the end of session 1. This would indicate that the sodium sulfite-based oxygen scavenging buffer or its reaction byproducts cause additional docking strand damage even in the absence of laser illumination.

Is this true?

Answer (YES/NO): NO